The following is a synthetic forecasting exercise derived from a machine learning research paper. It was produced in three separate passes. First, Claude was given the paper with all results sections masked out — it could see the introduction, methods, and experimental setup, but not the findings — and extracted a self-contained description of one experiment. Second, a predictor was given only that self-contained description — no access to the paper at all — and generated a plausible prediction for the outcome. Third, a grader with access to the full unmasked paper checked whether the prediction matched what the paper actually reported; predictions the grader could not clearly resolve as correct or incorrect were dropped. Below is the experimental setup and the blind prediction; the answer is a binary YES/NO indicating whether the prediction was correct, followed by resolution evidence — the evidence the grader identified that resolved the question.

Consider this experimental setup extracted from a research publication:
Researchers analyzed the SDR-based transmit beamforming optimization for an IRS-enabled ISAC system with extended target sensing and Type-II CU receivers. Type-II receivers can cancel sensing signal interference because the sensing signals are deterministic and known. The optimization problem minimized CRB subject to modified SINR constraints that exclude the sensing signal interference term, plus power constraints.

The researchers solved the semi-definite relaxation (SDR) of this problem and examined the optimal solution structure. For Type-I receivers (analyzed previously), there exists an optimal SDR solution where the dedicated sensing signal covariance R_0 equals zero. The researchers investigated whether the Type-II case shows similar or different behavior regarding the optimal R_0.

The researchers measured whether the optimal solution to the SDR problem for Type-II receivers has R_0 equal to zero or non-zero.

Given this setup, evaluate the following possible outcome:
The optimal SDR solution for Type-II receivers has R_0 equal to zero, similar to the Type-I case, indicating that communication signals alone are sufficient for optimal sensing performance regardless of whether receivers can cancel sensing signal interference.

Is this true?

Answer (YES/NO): NO